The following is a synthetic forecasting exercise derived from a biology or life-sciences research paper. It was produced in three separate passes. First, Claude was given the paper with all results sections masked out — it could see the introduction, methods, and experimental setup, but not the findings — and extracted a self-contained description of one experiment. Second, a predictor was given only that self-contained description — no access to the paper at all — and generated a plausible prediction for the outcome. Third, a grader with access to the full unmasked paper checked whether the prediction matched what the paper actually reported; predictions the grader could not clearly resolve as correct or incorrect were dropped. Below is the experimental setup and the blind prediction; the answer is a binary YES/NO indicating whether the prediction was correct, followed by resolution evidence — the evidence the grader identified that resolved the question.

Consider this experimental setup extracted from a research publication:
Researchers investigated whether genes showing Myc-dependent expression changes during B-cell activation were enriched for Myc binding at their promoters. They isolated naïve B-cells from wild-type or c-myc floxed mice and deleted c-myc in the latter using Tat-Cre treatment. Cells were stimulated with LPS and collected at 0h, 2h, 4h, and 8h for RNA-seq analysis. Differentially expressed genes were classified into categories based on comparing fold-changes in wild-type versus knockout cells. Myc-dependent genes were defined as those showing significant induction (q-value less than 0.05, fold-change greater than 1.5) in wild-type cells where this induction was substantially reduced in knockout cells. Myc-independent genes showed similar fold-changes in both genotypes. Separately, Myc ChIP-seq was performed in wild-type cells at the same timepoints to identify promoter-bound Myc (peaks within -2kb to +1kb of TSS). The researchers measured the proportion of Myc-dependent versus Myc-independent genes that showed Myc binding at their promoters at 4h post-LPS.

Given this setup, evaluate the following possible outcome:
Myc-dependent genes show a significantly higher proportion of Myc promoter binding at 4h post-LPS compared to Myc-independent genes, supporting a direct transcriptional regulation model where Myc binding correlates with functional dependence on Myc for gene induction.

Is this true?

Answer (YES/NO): NO